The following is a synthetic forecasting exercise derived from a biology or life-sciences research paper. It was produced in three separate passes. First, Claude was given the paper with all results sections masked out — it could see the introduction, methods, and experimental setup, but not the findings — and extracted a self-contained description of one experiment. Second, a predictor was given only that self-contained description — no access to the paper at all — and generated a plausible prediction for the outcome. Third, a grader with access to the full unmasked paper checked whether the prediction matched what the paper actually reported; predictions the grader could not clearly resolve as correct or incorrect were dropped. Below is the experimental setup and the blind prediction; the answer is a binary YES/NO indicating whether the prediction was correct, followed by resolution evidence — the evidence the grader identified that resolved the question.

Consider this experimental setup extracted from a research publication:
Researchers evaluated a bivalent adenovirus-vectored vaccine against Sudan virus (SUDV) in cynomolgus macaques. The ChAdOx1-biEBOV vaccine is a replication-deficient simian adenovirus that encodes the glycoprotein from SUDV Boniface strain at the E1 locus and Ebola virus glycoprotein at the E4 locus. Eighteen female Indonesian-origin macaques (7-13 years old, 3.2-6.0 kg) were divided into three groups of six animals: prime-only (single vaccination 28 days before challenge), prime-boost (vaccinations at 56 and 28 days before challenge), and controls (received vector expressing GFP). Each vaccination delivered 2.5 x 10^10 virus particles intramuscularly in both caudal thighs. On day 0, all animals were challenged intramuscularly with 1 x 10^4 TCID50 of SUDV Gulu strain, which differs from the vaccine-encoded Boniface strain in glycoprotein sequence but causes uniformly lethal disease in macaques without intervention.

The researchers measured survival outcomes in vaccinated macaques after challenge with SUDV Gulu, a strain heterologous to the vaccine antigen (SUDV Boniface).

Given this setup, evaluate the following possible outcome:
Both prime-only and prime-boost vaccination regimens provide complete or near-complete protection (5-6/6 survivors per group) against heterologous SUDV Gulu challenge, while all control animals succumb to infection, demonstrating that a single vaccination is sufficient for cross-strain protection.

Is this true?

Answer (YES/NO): NO